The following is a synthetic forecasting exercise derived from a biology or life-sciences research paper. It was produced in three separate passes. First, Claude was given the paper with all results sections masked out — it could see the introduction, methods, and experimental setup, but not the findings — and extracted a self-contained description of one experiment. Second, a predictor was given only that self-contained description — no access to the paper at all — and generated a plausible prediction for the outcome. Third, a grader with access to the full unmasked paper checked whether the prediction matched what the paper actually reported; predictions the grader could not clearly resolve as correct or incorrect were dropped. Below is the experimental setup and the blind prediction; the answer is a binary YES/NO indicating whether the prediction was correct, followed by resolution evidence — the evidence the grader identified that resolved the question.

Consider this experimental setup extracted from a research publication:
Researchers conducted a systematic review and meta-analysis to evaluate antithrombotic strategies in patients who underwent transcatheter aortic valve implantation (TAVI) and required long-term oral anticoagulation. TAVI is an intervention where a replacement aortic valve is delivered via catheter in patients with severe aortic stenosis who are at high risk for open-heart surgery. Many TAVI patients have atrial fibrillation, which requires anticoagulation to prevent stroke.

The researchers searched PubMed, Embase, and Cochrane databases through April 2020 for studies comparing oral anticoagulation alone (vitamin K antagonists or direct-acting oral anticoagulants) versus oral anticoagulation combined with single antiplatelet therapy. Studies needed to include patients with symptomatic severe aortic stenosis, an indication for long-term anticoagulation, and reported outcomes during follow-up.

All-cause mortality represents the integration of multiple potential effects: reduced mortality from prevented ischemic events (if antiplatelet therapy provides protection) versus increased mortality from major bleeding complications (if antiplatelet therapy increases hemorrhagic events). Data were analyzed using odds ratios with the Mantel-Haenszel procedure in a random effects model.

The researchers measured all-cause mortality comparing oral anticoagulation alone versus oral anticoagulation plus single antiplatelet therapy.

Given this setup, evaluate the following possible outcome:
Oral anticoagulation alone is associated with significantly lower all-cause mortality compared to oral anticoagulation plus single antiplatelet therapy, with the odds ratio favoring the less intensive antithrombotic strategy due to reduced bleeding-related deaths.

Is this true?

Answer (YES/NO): NO